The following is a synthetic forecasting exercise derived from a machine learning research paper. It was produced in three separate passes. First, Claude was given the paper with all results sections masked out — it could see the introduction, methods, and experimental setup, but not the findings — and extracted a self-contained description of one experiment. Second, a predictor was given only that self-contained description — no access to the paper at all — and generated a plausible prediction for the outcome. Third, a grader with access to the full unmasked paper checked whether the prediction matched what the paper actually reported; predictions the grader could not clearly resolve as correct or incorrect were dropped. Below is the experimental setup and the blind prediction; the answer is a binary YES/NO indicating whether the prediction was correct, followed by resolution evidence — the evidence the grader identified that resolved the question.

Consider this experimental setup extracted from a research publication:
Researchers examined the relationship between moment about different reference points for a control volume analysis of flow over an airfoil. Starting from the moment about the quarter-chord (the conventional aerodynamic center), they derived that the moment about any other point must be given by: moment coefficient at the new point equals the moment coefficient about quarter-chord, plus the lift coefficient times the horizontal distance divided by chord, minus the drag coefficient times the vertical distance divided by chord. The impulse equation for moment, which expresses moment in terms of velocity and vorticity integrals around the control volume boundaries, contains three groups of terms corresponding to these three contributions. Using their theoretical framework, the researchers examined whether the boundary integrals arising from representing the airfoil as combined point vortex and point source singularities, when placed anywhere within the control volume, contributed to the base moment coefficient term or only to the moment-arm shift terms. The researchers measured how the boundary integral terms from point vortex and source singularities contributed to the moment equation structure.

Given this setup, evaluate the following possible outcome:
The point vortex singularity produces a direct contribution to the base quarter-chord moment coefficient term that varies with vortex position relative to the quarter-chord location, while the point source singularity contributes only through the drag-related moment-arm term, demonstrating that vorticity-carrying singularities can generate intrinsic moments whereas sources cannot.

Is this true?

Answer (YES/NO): NO